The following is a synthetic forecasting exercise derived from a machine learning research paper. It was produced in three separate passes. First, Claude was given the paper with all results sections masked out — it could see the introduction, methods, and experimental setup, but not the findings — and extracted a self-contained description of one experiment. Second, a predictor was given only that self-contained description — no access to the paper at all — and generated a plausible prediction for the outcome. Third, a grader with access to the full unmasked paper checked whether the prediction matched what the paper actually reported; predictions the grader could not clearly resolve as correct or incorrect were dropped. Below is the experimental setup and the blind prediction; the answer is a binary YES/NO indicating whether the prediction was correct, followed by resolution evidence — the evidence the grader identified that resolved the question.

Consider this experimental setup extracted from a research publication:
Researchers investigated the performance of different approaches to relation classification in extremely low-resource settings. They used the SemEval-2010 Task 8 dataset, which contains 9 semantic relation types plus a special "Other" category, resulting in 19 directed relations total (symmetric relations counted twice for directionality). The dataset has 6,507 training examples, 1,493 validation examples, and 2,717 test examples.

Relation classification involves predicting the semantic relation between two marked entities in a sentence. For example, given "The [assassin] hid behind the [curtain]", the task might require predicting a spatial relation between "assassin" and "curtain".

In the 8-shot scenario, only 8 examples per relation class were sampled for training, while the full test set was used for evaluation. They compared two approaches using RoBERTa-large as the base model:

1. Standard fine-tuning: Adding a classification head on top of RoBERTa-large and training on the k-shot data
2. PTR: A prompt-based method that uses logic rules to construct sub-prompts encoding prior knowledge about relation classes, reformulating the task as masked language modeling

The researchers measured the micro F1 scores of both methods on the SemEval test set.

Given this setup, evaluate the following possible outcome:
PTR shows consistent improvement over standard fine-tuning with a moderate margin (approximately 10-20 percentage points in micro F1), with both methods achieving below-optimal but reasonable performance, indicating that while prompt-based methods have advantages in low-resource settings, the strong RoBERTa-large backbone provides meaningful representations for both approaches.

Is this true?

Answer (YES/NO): NO